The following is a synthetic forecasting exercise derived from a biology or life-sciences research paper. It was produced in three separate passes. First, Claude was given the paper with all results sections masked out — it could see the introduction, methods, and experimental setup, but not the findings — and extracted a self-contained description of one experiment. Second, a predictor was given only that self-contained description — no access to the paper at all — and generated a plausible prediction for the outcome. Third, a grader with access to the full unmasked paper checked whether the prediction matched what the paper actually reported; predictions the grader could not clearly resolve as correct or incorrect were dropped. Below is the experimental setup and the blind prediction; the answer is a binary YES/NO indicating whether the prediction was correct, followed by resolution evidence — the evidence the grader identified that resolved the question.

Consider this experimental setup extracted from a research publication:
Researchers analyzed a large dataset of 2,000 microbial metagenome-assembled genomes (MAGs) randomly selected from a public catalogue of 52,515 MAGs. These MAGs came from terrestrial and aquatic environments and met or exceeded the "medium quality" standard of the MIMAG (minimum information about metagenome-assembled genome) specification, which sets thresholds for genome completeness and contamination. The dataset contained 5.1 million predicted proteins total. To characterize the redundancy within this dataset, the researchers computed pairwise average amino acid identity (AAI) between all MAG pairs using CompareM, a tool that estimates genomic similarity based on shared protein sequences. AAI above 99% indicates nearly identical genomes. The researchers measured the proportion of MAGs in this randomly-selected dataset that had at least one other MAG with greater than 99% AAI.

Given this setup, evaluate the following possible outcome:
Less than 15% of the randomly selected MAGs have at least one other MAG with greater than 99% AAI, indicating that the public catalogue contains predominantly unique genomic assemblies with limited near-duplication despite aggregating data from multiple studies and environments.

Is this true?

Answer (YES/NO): NO